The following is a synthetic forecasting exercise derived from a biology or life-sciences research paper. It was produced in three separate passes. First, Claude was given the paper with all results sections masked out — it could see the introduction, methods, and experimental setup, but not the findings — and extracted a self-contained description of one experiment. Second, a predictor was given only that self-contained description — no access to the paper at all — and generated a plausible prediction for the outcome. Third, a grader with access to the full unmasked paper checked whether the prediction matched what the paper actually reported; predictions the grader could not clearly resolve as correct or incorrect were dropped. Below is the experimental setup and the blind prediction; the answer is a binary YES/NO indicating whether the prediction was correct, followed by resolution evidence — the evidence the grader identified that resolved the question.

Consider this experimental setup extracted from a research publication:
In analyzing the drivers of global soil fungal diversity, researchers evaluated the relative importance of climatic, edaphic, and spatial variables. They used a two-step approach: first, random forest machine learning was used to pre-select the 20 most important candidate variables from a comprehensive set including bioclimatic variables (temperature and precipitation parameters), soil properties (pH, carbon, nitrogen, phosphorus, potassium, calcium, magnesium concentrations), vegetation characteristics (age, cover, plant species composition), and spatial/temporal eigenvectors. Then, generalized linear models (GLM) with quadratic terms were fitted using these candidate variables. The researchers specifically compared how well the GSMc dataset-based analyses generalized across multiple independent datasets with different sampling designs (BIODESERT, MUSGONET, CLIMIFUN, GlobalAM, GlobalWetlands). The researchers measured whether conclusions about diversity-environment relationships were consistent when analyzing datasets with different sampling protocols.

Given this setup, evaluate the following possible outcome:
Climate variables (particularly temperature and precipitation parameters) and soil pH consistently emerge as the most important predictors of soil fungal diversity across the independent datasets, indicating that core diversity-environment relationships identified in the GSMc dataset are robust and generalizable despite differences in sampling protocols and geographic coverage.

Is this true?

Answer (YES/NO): YES